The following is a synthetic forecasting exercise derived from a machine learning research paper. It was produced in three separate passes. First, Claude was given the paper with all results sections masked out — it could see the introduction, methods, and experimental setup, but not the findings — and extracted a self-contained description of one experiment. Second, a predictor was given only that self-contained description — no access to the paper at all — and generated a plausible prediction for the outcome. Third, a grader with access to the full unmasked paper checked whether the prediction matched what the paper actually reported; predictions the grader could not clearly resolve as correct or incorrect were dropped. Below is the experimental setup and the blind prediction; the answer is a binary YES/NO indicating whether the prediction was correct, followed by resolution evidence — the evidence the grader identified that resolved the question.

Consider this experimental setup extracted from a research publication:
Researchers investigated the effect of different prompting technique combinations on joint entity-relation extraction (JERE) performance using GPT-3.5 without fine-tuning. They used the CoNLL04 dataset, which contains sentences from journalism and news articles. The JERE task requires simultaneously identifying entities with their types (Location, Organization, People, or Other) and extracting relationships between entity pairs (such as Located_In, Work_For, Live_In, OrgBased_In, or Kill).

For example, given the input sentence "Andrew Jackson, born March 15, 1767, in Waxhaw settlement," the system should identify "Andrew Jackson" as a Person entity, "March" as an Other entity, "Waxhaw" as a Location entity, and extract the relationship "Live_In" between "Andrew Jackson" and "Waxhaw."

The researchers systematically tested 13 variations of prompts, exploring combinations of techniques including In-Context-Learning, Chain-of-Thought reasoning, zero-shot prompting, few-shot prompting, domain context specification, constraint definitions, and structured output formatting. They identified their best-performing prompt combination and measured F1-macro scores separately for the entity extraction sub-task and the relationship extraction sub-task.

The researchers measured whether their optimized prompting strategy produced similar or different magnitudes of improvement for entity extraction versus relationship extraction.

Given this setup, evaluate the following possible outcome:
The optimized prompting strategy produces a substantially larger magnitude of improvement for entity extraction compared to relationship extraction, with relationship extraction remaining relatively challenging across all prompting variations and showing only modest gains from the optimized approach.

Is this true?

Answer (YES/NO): NO